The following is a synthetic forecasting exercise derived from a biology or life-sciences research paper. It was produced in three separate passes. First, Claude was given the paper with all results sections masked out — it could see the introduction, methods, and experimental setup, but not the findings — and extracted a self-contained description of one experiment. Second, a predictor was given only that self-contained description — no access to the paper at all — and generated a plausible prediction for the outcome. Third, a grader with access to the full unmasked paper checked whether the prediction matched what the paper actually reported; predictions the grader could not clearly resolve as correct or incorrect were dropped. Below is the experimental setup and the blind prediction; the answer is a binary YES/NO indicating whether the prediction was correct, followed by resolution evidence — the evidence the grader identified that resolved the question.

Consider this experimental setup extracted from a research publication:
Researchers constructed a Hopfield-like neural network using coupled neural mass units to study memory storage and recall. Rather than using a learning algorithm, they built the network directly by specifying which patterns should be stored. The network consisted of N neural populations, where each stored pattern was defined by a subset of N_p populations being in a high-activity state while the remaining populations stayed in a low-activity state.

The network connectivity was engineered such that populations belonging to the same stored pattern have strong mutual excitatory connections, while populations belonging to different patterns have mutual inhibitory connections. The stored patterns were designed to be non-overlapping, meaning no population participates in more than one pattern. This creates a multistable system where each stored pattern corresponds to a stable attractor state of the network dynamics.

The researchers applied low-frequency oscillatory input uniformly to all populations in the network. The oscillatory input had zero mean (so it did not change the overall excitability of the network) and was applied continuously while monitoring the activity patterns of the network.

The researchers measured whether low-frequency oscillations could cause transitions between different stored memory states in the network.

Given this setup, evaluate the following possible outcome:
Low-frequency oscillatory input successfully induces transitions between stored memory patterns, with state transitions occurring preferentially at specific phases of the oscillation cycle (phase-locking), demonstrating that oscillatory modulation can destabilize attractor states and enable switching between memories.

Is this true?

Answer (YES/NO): NO